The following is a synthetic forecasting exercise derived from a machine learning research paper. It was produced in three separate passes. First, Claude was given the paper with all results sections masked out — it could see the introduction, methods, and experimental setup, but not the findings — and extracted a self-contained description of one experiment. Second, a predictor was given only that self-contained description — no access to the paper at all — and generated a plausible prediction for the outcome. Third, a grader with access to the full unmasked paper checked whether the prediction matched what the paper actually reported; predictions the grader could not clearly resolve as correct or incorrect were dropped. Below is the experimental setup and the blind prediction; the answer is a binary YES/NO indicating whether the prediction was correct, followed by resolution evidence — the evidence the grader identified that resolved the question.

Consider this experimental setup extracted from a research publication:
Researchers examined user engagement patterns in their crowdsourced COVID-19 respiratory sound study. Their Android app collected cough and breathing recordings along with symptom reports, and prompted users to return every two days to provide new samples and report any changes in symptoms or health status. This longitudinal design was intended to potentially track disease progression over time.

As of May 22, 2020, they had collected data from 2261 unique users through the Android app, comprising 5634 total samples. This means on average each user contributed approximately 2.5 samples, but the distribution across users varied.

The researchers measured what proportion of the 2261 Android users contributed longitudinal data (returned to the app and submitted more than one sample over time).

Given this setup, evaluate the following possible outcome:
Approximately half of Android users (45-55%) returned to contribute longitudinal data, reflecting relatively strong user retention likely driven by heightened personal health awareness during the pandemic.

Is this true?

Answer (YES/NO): NO